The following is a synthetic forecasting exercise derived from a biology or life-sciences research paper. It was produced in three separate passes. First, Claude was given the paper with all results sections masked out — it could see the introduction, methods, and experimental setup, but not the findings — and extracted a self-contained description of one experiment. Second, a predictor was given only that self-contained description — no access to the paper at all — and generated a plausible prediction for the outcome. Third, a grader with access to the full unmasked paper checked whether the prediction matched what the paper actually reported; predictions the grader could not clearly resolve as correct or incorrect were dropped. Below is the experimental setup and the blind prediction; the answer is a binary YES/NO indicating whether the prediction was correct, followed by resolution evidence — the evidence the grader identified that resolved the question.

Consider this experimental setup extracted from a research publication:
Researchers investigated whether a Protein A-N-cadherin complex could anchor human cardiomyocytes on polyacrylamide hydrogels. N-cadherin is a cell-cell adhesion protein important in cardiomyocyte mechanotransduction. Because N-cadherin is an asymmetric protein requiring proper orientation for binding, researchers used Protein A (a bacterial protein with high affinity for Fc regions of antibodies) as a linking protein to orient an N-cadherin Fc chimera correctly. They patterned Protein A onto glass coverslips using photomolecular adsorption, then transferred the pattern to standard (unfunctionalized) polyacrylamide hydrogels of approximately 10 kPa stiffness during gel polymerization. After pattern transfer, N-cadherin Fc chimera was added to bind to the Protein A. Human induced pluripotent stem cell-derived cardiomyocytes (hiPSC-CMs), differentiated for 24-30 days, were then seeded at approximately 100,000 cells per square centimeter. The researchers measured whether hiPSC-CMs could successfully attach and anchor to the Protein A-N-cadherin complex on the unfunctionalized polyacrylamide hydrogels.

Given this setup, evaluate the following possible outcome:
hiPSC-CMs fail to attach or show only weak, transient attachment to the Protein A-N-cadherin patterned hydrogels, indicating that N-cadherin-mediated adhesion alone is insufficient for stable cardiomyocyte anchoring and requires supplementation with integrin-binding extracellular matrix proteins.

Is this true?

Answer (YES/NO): NO